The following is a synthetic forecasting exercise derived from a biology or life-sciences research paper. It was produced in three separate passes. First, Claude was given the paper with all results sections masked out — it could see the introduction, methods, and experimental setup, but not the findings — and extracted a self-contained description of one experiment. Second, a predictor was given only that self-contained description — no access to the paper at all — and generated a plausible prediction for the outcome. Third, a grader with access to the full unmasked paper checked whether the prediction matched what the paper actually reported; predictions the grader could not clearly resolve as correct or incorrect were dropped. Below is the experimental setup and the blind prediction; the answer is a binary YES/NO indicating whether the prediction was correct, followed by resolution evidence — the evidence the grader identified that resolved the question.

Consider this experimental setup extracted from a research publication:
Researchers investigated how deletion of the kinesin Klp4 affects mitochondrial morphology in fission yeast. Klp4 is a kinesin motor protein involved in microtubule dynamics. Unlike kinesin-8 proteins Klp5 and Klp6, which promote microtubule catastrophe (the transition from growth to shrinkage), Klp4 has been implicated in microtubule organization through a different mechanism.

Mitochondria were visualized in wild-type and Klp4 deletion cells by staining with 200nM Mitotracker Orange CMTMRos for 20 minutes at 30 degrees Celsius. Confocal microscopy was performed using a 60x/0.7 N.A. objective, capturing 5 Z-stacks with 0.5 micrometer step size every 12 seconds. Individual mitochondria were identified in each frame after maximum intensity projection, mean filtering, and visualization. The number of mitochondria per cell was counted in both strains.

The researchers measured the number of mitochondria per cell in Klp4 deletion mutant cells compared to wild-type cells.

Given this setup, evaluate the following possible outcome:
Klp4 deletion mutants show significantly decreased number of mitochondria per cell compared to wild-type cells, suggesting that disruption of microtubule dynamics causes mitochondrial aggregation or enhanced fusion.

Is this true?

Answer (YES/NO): NO